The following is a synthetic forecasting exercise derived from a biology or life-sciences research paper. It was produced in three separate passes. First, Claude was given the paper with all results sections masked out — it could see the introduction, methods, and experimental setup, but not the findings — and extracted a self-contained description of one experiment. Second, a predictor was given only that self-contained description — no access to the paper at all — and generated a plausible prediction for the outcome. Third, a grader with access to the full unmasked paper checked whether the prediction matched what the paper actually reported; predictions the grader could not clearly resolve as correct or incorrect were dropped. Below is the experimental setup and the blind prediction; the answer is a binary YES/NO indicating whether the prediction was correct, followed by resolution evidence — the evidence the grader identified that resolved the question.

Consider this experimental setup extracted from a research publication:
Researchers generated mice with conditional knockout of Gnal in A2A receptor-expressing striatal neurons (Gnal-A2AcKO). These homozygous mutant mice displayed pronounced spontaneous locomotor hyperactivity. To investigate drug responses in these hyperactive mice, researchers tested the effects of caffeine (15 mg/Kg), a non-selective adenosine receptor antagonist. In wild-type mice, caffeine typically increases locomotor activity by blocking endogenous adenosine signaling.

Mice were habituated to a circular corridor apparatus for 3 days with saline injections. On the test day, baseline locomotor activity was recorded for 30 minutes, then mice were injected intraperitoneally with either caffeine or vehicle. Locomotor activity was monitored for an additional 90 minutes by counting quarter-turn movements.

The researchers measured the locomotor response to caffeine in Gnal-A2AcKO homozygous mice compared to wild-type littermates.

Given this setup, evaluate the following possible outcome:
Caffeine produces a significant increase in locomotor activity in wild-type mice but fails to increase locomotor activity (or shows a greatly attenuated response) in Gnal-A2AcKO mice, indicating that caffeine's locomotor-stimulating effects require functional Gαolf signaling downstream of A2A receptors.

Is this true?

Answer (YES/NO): YES